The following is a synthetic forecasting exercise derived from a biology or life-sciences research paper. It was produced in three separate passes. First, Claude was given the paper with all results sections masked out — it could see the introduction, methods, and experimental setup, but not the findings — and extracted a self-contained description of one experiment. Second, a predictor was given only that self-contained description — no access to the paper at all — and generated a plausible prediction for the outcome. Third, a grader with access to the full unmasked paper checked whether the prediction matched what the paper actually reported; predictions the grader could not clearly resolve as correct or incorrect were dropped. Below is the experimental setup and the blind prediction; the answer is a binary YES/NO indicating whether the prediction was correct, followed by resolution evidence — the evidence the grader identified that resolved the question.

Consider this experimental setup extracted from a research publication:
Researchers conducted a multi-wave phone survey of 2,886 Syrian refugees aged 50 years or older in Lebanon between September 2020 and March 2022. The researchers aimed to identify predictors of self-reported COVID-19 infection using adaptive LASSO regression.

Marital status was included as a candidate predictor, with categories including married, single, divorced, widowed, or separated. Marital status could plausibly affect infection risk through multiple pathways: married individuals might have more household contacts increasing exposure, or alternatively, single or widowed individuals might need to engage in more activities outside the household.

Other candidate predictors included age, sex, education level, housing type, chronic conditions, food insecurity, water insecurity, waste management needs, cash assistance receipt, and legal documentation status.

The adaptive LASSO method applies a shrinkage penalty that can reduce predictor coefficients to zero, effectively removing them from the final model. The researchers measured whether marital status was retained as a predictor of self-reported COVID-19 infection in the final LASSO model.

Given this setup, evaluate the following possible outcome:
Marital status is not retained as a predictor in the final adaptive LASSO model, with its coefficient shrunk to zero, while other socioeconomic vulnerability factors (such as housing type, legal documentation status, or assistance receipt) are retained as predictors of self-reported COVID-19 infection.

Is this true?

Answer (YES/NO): NO